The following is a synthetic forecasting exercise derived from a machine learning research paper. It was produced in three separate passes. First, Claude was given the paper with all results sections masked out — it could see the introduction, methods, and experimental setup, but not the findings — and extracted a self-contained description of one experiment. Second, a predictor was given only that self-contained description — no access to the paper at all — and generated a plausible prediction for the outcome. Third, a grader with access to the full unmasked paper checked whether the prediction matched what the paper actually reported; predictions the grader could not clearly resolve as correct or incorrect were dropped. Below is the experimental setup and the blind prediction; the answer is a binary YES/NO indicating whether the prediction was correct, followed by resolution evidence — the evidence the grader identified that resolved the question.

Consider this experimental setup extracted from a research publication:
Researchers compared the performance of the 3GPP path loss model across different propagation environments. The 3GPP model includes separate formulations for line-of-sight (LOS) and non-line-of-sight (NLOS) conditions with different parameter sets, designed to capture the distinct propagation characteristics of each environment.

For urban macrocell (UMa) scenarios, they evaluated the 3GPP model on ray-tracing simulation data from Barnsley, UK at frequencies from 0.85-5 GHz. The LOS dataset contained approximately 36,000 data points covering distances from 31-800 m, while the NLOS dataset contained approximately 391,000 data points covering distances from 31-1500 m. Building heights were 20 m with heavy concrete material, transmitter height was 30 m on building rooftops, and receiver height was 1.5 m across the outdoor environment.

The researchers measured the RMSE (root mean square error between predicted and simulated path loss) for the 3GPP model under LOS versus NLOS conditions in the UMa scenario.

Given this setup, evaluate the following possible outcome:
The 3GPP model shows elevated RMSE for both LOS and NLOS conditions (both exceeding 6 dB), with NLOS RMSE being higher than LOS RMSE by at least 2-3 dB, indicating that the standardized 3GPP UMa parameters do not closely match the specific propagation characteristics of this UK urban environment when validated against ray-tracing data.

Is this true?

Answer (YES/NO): NO